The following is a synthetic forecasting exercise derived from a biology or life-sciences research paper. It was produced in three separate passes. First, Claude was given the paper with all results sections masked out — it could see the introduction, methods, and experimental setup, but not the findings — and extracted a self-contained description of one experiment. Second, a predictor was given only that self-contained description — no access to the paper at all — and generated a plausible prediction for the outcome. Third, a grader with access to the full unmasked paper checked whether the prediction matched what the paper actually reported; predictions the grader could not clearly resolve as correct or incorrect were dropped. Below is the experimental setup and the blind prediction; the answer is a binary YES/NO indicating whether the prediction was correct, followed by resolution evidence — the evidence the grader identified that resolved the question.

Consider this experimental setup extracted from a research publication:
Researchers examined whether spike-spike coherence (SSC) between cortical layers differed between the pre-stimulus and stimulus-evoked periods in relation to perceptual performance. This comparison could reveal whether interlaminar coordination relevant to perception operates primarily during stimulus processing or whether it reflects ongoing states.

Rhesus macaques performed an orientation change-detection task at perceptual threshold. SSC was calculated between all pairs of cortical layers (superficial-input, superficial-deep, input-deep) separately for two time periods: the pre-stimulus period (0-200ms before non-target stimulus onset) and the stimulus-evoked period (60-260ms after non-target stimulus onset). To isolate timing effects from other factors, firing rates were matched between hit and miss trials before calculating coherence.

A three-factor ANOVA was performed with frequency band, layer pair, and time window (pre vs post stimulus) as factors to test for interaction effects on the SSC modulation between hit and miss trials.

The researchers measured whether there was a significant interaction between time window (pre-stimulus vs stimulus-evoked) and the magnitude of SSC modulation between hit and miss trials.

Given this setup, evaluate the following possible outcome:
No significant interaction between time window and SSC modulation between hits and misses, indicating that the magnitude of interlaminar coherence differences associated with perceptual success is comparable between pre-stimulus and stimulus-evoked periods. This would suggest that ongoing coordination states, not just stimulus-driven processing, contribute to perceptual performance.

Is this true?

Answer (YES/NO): NO